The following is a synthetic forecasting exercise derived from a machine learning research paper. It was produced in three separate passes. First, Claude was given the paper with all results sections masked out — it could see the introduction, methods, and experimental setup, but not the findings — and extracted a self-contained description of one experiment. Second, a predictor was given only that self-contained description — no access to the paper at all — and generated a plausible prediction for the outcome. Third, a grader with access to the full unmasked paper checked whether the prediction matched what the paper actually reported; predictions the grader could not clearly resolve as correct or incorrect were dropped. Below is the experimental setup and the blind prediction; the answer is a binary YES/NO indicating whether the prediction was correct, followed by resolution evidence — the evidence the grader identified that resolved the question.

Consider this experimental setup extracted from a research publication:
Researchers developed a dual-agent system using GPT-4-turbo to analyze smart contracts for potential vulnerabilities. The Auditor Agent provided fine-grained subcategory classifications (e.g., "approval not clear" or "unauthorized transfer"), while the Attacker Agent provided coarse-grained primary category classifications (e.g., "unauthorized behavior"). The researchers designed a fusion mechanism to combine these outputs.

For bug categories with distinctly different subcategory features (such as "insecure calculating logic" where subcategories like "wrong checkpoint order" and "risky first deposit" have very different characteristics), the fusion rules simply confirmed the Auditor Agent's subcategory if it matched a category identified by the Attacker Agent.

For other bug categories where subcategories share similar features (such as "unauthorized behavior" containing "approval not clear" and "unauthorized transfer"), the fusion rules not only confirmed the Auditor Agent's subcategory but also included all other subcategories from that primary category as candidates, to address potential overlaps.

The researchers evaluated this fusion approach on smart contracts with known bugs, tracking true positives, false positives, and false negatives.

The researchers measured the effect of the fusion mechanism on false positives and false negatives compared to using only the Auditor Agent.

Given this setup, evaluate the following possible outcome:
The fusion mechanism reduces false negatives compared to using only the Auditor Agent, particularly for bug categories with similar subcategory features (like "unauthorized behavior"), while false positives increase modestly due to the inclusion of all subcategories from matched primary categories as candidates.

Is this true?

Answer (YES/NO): NO